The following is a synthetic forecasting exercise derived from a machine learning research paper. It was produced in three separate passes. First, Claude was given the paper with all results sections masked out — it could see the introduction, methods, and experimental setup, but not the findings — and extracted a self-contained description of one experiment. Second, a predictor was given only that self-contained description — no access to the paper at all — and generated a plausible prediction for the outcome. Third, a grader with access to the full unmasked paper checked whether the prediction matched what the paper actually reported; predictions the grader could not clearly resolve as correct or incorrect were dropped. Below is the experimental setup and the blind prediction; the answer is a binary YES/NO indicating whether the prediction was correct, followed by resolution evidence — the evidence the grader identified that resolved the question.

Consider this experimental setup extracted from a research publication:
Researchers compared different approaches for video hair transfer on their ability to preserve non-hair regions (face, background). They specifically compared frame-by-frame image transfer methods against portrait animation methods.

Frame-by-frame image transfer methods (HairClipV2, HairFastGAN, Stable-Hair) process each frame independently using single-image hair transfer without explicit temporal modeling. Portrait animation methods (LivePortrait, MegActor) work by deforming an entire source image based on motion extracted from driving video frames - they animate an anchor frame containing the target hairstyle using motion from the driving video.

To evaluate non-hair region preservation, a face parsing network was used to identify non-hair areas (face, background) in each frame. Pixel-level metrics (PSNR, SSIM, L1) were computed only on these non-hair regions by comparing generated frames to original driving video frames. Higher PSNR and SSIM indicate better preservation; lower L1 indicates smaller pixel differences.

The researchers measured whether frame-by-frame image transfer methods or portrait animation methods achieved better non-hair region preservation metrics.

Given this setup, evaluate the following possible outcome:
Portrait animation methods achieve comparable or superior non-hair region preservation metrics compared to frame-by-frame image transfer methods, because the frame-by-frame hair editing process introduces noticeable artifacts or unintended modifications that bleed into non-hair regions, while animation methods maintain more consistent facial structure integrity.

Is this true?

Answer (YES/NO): NO